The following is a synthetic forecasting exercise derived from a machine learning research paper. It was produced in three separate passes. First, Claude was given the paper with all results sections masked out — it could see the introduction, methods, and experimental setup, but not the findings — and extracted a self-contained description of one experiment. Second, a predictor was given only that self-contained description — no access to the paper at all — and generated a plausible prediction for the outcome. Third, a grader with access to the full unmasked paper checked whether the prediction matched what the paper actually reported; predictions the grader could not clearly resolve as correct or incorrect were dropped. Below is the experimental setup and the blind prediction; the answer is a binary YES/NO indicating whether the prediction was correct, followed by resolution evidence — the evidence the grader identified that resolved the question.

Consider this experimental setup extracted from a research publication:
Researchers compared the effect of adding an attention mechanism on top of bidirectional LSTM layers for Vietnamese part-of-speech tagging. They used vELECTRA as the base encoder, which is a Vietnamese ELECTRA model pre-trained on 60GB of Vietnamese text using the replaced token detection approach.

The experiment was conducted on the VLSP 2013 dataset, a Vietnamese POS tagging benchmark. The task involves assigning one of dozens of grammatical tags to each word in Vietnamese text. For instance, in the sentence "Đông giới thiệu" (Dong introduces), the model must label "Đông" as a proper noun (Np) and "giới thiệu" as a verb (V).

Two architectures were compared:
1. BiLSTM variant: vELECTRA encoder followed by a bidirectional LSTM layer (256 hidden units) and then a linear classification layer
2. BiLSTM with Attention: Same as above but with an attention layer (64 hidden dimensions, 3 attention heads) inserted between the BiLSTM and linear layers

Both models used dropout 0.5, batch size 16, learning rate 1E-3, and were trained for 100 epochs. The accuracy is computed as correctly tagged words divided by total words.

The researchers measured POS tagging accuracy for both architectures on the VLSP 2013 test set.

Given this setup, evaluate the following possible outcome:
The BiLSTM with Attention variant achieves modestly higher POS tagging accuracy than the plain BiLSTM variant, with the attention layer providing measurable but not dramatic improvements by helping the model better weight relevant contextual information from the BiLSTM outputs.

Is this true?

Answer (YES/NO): NO